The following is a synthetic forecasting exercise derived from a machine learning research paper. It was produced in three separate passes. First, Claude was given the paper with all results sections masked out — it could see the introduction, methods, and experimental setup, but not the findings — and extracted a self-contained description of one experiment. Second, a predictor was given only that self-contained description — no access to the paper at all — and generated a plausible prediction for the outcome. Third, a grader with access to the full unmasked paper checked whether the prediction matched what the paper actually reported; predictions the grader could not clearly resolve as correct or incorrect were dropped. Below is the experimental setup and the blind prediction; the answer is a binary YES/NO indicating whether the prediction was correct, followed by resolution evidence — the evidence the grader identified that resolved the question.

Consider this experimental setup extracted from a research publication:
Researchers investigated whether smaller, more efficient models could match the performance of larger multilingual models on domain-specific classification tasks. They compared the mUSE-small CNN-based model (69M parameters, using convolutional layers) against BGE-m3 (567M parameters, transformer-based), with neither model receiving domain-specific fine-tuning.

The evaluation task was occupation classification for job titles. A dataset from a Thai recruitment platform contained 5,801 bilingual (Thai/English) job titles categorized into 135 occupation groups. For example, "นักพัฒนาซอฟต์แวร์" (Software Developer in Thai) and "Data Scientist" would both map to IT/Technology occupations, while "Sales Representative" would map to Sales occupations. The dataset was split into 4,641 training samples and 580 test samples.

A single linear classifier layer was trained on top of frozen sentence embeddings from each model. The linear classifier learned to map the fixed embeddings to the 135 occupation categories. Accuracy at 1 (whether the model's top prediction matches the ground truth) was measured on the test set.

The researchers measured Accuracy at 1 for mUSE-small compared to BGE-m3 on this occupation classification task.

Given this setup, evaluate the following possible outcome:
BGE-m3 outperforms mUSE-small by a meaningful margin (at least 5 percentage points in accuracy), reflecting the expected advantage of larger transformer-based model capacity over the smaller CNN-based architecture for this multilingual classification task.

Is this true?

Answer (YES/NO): NO